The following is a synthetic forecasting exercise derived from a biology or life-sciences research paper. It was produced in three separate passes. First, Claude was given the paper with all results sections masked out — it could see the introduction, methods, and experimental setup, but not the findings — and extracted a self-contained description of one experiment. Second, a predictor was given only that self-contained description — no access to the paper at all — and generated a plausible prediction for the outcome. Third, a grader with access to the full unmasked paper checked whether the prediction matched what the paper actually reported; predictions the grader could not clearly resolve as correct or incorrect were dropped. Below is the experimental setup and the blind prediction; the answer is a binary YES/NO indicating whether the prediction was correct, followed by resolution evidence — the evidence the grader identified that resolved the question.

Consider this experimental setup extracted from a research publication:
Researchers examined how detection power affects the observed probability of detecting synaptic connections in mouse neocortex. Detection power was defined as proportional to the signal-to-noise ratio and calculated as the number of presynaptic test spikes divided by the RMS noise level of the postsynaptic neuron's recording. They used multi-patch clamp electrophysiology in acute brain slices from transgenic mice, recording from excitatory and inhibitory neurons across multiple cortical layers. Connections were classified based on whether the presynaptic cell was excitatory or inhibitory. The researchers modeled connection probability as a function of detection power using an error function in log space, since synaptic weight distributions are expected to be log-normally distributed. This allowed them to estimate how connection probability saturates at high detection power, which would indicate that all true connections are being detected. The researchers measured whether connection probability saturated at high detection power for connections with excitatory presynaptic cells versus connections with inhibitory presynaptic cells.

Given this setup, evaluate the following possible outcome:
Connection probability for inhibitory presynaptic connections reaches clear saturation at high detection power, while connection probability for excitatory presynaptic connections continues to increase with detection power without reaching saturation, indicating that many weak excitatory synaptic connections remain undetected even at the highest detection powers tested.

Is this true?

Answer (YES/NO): NO